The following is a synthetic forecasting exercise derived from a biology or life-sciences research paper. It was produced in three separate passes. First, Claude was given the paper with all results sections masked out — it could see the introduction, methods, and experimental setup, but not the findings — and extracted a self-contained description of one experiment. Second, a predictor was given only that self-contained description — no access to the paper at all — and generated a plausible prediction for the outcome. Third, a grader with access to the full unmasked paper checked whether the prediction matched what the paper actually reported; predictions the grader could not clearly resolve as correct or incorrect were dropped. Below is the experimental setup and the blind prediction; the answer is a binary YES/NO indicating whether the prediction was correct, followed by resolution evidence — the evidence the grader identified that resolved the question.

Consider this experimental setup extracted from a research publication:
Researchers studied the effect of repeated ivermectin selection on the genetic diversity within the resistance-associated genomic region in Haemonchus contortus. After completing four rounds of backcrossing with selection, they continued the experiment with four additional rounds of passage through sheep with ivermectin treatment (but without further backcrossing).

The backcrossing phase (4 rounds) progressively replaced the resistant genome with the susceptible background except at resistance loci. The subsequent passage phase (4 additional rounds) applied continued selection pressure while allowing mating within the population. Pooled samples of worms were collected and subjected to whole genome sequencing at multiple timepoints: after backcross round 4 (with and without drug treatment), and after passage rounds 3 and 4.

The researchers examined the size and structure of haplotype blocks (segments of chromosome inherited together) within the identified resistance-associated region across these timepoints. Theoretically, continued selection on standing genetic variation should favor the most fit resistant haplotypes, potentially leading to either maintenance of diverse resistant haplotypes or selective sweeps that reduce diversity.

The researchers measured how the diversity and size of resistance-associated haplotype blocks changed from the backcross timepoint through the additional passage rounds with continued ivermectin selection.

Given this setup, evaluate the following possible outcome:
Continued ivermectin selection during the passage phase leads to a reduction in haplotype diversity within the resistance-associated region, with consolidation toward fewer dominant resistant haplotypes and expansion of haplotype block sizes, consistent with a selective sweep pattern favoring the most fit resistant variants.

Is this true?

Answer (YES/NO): NO